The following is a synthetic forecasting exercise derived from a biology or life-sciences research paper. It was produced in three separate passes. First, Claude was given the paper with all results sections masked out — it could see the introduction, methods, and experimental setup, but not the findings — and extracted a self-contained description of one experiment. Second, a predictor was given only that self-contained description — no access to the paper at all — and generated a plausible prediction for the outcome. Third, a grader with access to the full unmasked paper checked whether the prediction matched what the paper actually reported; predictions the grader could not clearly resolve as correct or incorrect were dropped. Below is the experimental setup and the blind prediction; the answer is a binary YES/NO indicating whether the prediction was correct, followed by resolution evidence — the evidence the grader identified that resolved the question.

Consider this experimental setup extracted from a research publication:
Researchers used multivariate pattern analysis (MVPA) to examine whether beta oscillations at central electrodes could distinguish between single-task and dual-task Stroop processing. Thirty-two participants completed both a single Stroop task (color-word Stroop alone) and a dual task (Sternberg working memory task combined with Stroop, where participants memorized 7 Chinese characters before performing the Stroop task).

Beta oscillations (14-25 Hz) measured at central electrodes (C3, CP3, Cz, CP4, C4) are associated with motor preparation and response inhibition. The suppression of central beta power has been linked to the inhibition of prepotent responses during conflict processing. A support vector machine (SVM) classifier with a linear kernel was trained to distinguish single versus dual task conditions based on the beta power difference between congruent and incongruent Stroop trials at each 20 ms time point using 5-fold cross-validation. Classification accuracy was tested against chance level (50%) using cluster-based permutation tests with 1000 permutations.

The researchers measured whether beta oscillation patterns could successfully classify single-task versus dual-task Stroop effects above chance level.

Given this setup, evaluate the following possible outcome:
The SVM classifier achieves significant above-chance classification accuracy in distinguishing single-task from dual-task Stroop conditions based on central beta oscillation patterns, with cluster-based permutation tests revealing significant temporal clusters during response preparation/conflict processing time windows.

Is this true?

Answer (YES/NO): YES